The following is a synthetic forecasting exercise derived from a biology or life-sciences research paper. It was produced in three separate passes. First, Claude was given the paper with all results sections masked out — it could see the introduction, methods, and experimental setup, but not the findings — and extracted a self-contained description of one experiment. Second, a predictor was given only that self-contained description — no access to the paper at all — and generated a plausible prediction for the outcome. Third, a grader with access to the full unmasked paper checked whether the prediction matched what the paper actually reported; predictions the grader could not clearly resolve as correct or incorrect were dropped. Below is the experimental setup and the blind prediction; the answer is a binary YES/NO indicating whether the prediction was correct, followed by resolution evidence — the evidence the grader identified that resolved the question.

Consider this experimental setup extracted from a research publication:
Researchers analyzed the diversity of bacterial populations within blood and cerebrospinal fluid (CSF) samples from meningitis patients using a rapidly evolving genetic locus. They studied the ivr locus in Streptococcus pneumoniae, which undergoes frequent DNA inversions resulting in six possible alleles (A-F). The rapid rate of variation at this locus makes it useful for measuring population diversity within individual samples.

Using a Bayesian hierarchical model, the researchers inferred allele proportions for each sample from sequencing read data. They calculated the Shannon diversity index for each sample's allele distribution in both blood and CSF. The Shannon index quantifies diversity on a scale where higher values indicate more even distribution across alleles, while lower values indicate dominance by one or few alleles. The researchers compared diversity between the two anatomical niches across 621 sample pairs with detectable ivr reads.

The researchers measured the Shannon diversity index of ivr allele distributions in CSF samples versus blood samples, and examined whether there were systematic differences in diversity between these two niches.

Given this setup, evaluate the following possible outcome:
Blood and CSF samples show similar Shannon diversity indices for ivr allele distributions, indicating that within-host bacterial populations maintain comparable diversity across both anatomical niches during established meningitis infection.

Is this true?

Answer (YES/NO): YES